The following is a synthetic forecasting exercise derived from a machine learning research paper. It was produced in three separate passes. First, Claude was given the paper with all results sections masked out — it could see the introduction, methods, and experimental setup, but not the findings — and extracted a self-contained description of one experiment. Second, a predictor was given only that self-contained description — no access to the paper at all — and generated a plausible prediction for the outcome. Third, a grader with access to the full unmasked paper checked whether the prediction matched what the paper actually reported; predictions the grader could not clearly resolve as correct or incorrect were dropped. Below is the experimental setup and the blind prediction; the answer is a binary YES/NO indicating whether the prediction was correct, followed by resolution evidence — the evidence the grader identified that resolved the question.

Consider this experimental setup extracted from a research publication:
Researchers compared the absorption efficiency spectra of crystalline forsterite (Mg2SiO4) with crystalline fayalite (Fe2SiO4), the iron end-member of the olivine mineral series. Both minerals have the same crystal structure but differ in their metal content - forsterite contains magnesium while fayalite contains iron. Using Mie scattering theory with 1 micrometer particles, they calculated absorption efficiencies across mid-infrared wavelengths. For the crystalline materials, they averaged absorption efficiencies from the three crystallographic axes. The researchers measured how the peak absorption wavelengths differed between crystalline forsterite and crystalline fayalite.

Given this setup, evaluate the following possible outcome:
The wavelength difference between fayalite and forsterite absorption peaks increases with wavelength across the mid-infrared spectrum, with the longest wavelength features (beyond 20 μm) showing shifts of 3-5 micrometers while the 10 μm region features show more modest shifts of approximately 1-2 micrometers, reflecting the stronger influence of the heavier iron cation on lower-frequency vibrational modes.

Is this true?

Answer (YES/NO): NO